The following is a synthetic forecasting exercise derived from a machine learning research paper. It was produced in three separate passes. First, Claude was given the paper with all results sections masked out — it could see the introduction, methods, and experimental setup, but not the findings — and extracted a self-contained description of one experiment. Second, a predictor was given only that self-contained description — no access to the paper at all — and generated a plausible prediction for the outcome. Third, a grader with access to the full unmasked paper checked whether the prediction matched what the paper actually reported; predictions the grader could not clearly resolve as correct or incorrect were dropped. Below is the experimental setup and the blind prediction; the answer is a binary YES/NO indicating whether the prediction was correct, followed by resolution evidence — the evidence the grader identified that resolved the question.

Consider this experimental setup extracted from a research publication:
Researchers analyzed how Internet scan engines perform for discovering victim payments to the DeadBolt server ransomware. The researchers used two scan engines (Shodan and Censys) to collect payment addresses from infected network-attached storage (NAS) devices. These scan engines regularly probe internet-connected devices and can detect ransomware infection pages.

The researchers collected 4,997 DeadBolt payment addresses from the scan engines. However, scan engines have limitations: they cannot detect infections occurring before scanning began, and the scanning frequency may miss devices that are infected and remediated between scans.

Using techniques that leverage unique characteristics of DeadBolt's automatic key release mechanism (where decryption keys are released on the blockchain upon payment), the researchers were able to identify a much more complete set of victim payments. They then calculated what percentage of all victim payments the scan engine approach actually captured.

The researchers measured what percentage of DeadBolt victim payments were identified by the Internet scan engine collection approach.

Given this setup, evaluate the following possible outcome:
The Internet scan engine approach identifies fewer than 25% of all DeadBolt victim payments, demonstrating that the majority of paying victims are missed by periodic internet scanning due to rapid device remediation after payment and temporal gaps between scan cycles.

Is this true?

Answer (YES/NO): YES